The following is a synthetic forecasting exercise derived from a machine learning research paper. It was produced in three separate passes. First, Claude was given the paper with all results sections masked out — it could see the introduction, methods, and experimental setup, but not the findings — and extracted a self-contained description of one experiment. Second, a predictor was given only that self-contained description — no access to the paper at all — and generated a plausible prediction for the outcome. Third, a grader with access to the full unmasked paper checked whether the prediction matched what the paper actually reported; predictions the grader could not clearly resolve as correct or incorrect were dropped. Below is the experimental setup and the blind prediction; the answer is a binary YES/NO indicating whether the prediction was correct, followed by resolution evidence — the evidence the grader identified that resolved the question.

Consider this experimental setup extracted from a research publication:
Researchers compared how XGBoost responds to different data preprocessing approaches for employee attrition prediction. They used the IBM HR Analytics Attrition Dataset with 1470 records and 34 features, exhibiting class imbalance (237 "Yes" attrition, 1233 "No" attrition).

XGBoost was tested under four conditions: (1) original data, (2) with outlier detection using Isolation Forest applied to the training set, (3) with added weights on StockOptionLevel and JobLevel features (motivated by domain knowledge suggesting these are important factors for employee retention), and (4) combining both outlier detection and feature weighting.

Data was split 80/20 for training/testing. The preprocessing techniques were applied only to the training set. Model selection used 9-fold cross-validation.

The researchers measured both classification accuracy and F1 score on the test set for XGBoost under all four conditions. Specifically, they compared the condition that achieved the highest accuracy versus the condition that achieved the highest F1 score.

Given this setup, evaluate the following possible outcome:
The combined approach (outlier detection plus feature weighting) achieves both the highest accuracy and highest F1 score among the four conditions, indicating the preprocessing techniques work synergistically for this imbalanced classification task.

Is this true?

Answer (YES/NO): NO